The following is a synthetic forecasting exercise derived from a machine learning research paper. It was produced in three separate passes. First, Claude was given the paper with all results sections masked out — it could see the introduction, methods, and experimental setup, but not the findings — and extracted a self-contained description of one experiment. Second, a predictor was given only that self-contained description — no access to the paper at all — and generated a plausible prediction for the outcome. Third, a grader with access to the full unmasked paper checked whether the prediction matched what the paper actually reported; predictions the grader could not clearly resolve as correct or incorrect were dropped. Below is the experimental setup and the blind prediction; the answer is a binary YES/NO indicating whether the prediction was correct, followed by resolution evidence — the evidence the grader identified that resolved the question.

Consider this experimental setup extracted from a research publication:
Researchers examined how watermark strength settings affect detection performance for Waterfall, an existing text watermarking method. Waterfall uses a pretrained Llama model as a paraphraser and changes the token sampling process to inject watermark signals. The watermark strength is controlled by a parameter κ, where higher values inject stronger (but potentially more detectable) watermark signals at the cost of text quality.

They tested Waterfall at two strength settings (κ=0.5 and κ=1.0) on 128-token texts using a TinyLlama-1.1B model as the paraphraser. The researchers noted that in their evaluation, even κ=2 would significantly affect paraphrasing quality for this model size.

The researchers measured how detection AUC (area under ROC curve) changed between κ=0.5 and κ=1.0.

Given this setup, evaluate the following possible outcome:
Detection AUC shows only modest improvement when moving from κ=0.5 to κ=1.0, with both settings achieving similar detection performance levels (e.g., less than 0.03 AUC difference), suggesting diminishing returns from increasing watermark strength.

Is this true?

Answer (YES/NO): NO